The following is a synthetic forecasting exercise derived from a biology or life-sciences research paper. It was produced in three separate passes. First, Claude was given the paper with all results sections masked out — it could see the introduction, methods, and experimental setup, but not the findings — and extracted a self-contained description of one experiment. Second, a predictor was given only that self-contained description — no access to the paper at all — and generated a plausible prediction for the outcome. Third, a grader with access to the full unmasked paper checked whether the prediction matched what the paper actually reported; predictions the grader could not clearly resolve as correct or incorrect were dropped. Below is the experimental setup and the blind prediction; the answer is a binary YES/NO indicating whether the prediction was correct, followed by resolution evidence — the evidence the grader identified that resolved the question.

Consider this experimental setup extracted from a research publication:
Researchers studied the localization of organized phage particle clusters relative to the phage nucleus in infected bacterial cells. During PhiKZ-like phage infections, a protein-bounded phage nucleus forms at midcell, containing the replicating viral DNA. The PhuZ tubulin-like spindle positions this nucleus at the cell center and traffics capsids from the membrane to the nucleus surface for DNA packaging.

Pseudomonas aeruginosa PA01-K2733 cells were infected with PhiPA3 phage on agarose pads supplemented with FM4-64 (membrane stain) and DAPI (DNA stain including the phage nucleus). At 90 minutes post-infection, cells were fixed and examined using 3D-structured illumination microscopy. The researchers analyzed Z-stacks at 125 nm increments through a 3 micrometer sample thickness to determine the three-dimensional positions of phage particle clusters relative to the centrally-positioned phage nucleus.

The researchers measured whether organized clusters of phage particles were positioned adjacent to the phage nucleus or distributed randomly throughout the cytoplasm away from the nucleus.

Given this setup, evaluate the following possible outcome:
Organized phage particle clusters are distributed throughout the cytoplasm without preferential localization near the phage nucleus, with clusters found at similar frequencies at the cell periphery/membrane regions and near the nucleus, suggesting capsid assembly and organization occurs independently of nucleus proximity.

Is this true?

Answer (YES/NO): NO